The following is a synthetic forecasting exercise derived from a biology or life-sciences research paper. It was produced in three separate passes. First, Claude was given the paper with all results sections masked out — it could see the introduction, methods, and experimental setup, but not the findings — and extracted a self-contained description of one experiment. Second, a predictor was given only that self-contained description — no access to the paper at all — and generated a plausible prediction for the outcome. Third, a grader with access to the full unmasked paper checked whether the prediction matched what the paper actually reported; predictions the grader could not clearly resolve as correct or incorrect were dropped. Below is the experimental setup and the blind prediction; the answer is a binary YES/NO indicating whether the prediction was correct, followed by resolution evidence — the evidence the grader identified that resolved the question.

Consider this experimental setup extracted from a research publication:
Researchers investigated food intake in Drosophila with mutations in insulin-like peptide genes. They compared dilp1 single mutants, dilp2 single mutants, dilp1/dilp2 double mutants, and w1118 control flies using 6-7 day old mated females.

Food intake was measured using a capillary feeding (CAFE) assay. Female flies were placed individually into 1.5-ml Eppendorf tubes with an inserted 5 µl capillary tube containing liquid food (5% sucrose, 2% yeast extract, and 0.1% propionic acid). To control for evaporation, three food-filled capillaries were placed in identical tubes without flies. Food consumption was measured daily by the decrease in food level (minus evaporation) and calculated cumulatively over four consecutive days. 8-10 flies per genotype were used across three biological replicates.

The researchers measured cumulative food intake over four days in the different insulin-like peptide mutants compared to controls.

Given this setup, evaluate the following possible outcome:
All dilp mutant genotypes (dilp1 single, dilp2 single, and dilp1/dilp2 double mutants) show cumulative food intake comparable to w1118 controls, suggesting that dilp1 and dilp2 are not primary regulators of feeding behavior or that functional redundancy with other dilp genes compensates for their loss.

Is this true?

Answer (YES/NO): NO